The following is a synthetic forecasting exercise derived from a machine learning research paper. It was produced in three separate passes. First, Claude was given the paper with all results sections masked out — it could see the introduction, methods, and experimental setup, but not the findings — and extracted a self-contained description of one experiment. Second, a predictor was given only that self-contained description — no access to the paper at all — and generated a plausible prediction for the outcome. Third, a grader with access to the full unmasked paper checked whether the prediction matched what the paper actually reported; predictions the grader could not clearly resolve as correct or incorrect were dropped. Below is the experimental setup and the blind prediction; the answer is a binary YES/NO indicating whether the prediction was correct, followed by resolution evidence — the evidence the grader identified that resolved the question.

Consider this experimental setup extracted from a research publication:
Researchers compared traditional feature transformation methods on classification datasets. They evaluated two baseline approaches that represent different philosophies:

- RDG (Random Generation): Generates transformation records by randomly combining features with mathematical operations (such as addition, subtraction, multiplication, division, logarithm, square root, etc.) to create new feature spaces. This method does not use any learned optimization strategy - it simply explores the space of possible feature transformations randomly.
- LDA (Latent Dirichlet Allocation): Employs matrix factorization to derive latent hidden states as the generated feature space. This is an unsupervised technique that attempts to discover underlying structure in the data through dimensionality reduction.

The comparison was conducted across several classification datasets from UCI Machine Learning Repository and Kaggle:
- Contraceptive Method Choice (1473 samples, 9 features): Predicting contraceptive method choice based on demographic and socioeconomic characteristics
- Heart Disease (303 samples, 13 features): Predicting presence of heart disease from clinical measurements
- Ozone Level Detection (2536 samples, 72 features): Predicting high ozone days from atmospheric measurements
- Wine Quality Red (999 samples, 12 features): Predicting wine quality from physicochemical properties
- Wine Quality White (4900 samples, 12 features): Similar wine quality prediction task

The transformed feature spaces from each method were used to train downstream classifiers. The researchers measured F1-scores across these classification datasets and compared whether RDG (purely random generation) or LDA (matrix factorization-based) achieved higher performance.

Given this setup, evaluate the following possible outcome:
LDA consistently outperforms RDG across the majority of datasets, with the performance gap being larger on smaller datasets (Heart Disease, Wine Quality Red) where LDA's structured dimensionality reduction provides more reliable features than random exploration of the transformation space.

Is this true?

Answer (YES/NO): NO